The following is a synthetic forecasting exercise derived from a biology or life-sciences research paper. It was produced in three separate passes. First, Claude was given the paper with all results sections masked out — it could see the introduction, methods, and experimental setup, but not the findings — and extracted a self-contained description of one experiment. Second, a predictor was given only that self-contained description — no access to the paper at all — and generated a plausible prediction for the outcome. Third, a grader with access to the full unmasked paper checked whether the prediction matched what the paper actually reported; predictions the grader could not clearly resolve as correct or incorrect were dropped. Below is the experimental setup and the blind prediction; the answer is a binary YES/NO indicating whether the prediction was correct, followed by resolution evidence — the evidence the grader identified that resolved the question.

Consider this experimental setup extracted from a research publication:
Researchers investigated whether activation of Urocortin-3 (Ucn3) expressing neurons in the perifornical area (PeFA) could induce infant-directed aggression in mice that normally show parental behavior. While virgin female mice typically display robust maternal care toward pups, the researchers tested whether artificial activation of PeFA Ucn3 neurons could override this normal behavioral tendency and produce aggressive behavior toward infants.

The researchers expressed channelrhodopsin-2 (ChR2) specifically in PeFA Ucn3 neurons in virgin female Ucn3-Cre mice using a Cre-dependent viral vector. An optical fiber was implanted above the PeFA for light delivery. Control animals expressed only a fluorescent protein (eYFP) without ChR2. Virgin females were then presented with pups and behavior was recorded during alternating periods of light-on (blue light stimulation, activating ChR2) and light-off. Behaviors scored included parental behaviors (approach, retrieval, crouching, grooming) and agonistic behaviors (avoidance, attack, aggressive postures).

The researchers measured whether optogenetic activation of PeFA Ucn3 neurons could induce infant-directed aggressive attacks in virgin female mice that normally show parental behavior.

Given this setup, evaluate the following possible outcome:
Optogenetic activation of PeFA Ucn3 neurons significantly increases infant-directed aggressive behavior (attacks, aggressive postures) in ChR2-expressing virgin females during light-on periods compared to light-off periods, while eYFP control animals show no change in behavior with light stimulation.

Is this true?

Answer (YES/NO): NO